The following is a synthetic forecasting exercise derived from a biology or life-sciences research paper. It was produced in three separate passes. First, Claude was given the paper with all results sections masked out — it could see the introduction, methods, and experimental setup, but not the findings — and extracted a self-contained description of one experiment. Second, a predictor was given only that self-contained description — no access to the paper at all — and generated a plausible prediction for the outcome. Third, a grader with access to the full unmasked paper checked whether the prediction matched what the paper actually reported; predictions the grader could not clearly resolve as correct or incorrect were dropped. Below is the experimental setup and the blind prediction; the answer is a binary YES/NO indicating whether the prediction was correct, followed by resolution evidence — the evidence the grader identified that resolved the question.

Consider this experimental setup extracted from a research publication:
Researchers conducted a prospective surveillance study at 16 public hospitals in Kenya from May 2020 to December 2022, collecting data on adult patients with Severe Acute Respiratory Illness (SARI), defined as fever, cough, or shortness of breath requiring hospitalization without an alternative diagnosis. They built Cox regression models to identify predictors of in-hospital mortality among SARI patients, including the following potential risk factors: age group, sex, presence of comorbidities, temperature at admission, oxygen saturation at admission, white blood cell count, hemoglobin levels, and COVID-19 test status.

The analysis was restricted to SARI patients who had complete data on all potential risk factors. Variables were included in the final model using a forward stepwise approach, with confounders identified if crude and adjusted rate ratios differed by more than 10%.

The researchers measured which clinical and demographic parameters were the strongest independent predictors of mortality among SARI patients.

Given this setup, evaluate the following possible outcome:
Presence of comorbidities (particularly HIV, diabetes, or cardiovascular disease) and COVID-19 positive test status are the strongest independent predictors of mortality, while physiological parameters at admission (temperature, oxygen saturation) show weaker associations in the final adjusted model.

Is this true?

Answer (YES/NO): NO